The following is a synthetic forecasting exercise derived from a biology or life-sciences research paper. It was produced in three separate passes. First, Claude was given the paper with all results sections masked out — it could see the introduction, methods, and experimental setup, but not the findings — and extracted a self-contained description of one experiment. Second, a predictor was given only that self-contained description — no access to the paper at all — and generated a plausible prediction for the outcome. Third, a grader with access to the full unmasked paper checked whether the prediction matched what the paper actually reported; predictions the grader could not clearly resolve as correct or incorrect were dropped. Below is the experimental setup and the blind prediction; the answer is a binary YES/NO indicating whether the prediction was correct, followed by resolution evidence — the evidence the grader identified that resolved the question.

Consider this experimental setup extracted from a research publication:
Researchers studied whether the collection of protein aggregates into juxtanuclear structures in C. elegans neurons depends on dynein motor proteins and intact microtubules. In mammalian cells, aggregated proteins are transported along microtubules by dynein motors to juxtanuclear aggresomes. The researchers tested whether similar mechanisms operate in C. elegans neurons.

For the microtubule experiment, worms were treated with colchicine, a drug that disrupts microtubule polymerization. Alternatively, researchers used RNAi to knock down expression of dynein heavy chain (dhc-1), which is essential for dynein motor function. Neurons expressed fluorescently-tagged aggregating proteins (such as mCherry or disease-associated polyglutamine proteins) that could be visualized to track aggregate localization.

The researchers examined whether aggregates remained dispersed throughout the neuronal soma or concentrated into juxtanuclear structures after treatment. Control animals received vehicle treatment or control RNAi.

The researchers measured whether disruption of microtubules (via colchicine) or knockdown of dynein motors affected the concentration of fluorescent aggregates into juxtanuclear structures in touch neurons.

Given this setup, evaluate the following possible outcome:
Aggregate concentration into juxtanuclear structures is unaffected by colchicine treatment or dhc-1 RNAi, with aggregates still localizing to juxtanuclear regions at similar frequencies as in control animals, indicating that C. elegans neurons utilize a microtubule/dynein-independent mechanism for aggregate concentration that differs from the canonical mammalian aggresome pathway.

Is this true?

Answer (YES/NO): NO